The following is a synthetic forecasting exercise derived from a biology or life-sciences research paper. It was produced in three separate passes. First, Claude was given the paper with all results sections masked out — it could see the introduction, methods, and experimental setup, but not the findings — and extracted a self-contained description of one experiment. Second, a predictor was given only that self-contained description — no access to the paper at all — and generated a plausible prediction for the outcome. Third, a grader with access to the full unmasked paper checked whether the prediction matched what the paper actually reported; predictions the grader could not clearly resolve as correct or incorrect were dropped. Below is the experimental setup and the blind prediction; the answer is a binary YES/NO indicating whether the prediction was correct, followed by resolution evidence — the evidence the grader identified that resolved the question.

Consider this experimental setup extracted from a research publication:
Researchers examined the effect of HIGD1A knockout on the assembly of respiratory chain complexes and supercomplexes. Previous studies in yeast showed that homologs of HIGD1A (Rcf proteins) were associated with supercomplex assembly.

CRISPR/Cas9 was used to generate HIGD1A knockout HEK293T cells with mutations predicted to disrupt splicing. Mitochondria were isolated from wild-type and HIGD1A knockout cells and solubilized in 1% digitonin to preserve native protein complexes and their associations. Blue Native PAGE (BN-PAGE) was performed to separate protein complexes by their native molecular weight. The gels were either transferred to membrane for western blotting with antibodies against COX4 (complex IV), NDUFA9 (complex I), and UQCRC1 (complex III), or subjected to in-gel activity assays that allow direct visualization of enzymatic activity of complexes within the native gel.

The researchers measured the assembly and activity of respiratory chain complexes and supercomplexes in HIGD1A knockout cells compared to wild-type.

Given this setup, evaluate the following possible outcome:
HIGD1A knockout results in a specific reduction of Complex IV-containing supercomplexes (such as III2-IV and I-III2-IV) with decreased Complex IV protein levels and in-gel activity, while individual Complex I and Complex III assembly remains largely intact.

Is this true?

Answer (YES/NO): NO